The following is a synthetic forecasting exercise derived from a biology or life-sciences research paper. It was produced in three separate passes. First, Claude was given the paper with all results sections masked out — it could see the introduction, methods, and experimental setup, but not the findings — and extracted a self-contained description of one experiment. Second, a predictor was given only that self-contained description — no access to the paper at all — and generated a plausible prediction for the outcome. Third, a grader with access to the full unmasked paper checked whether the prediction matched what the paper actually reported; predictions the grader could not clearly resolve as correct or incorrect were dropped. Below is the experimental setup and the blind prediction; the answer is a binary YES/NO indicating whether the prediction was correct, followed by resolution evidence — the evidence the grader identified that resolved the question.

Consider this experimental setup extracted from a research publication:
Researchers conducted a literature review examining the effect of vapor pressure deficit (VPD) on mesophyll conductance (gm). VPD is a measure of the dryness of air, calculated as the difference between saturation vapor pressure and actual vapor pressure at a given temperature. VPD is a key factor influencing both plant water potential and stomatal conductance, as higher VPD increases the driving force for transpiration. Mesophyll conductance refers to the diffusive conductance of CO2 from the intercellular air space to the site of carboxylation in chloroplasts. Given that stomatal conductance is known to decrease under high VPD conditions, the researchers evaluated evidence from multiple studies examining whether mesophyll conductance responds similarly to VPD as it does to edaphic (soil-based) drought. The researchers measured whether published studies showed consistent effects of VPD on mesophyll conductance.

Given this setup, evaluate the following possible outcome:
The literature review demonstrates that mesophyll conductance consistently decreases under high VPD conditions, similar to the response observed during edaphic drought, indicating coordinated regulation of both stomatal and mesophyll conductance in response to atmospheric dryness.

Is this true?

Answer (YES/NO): NO